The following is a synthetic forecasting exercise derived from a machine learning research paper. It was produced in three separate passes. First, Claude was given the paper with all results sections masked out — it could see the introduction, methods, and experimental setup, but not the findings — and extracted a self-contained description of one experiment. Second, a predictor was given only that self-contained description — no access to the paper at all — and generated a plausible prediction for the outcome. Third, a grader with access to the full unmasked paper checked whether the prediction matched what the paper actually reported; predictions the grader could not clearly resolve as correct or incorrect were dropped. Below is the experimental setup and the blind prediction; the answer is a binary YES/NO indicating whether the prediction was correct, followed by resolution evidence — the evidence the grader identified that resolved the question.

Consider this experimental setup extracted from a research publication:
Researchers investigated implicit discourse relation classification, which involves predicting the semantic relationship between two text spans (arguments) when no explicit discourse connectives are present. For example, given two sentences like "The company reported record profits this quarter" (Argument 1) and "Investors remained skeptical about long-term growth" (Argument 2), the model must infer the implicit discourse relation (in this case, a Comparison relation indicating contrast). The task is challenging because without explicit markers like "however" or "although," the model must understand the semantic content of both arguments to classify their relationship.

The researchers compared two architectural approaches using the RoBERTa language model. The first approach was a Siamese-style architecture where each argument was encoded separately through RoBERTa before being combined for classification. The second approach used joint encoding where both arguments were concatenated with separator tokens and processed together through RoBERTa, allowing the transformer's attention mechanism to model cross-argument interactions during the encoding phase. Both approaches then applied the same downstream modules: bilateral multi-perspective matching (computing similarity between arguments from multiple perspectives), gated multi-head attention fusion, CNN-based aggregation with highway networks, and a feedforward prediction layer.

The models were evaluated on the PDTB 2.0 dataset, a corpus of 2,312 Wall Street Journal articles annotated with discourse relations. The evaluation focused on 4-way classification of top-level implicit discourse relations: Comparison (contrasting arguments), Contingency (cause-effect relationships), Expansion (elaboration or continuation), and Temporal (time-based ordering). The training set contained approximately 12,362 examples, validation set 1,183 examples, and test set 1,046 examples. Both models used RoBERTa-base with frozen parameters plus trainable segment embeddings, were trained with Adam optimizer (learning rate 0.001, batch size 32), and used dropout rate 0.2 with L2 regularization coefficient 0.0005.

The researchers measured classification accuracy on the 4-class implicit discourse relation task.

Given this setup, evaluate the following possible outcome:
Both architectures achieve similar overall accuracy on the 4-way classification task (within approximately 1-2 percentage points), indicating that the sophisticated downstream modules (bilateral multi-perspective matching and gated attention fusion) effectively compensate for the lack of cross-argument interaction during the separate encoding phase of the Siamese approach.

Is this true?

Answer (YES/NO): NO